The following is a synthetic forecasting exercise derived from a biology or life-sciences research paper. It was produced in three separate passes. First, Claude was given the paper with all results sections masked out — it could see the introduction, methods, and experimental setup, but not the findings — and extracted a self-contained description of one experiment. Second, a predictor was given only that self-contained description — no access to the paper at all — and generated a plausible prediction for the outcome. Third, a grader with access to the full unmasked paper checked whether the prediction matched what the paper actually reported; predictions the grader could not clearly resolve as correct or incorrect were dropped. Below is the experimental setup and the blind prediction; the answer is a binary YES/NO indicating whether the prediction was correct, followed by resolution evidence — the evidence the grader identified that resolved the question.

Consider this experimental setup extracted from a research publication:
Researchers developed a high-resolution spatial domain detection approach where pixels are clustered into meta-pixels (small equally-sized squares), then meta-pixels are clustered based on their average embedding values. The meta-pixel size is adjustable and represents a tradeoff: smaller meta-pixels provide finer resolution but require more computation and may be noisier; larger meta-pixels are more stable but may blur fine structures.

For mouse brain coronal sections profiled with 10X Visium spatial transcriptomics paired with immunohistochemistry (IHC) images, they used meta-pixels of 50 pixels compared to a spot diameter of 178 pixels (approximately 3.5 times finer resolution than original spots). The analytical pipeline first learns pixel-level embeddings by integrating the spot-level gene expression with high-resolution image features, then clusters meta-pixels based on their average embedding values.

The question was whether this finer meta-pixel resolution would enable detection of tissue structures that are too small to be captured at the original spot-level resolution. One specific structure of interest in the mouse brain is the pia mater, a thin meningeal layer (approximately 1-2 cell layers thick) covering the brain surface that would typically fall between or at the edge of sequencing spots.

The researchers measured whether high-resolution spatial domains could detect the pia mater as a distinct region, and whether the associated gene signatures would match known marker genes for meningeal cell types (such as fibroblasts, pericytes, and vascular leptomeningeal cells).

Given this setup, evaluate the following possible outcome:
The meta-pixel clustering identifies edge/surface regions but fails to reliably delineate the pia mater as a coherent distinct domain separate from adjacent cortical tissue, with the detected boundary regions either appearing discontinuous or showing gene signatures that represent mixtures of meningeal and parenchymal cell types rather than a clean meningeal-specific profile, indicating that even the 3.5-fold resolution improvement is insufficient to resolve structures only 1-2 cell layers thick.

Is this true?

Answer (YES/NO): NO